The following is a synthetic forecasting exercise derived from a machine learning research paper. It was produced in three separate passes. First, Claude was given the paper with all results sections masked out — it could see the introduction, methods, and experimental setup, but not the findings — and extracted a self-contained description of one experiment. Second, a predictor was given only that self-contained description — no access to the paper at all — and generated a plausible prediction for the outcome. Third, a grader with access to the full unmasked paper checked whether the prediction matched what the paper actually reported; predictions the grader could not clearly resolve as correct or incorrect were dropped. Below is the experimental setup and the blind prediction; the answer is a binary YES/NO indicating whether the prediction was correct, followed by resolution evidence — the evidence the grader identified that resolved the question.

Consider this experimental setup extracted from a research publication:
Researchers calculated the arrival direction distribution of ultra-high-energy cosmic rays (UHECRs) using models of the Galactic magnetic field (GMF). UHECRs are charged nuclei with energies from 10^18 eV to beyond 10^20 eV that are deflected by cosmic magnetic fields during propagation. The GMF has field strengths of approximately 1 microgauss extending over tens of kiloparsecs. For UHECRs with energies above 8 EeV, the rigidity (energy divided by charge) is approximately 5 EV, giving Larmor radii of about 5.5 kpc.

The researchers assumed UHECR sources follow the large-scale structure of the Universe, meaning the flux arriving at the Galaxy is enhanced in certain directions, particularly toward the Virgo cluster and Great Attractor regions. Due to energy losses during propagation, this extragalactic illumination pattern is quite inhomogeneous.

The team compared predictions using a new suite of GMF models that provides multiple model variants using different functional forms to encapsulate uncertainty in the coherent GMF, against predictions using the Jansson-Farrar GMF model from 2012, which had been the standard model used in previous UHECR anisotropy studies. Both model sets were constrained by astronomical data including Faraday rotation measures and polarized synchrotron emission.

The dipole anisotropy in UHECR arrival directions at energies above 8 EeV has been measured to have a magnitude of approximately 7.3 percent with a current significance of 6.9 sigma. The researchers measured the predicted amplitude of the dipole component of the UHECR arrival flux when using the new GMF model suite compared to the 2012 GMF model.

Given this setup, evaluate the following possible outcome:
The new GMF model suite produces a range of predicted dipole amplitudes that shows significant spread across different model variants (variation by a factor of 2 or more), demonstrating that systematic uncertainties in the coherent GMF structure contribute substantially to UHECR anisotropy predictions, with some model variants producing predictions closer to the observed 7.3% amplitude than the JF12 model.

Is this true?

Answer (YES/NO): NO